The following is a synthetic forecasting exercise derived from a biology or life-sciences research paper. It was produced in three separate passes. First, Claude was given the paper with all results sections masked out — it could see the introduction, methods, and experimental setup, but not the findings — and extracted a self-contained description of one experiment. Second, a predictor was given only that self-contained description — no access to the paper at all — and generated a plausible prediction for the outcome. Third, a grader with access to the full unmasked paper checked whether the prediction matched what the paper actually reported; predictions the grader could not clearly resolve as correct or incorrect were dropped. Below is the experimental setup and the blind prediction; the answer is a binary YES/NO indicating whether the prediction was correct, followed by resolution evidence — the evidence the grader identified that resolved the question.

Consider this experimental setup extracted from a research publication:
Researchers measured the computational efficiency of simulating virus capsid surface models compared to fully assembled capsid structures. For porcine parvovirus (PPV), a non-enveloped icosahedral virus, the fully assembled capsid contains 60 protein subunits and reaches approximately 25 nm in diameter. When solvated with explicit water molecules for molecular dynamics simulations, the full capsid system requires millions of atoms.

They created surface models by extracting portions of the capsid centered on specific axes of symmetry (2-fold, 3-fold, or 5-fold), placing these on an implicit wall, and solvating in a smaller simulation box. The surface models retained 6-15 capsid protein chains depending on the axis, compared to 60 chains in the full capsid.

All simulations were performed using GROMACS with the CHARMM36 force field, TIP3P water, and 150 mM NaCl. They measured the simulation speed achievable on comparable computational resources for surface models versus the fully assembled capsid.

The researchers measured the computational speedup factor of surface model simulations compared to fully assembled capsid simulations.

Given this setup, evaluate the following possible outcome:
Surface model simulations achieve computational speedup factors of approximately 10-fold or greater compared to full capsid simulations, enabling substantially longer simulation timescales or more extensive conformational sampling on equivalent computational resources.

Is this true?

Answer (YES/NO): NO